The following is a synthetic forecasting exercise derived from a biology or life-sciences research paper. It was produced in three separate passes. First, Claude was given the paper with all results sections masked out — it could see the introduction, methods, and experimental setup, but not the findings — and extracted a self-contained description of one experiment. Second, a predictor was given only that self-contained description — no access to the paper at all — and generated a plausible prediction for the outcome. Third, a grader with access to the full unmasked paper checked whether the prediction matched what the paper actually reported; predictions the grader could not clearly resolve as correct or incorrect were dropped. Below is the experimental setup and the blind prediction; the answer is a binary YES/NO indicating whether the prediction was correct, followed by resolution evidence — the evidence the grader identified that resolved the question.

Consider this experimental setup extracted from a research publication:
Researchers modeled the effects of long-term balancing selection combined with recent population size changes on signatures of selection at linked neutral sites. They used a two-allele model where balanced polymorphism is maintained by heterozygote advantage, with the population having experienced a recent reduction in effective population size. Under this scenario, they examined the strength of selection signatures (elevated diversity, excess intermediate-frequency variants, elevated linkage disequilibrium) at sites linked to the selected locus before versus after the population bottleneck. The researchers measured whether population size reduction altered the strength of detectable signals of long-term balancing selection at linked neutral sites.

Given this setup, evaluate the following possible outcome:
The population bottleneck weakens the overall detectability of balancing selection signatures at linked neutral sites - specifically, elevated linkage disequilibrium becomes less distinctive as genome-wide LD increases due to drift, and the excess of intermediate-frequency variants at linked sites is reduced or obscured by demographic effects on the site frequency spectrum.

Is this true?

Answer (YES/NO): NO